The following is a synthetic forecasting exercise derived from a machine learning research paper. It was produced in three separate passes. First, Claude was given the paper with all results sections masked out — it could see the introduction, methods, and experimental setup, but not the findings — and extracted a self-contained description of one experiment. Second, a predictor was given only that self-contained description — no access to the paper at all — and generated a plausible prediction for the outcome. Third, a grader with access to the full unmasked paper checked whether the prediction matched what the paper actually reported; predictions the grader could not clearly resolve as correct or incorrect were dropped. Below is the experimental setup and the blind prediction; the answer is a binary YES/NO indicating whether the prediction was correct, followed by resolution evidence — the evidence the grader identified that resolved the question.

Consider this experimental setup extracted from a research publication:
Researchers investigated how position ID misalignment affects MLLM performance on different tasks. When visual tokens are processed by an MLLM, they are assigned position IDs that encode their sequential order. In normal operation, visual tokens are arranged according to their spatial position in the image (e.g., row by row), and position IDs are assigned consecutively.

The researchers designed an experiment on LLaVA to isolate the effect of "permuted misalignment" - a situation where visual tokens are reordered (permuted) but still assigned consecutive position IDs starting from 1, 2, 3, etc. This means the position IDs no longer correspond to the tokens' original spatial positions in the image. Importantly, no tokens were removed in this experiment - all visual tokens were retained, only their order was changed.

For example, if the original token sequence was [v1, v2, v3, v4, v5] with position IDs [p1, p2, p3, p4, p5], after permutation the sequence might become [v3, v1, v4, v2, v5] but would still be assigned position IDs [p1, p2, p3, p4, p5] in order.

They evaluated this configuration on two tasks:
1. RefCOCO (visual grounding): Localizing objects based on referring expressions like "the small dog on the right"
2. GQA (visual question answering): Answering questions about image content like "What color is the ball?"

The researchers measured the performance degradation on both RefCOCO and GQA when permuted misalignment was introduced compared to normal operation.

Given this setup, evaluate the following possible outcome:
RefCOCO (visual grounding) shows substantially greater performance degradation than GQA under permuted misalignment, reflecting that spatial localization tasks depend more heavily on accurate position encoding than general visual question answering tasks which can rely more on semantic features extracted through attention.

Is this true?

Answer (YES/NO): YES